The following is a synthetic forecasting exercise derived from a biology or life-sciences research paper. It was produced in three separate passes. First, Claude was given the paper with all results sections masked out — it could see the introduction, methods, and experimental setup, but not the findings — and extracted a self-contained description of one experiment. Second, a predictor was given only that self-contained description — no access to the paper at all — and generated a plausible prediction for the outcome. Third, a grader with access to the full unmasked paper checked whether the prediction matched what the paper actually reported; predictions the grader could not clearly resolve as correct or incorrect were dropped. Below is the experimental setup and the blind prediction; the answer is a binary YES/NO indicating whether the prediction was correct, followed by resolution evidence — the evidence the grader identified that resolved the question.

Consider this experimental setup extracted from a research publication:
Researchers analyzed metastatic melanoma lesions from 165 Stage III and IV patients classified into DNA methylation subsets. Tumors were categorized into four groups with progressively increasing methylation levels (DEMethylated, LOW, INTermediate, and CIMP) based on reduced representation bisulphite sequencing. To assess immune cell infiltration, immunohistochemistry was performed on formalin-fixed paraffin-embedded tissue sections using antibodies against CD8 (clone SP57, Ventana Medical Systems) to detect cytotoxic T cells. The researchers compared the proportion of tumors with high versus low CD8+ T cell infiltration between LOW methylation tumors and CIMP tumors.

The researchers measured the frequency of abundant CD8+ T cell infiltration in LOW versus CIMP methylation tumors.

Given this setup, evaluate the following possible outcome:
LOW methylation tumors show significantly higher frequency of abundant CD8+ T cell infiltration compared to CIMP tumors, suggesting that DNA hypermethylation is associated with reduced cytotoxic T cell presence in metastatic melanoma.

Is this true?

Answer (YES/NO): YES